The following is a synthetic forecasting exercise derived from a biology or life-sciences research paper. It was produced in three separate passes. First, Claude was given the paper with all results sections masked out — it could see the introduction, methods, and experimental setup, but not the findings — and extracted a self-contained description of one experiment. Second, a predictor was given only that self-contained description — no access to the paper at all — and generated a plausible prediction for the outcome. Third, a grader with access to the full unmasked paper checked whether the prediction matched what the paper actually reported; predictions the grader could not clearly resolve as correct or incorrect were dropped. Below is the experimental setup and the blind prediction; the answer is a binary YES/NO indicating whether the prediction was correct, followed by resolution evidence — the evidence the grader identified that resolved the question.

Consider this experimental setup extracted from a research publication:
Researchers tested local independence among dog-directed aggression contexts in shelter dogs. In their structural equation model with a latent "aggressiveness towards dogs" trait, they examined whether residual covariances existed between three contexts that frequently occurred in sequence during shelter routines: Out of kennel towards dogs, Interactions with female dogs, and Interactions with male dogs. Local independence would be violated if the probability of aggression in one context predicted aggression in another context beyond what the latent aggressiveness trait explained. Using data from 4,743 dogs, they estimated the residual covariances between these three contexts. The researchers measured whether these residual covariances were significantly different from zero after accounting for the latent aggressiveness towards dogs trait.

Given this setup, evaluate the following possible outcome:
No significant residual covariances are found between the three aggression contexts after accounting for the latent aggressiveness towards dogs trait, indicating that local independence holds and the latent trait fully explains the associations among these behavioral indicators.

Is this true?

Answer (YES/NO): YES